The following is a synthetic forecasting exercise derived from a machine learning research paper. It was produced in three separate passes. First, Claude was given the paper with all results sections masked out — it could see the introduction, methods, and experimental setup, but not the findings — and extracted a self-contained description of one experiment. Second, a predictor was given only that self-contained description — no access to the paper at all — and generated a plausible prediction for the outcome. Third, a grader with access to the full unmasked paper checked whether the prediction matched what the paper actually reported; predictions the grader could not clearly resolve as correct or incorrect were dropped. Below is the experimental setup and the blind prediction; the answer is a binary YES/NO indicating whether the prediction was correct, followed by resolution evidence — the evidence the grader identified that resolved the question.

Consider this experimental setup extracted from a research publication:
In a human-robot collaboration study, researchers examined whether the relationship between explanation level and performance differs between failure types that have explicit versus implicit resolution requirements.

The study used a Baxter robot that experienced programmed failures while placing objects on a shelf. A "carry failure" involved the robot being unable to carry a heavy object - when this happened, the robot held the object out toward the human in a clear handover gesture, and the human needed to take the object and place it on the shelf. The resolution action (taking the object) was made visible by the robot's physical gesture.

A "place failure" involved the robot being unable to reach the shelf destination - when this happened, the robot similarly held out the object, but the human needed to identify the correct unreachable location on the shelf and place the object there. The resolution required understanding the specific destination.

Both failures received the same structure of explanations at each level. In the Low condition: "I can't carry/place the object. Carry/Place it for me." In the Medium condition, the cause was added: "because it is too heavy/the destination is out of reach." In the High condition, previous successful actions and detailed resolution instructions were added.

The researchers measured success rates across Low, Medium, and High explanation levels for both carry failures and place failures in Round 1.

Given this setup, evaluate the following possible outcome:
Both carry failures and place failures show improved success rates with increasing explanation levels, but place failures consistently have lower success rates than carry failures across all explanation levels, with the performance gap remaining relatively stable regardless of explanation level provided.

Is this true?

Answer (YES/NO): NO